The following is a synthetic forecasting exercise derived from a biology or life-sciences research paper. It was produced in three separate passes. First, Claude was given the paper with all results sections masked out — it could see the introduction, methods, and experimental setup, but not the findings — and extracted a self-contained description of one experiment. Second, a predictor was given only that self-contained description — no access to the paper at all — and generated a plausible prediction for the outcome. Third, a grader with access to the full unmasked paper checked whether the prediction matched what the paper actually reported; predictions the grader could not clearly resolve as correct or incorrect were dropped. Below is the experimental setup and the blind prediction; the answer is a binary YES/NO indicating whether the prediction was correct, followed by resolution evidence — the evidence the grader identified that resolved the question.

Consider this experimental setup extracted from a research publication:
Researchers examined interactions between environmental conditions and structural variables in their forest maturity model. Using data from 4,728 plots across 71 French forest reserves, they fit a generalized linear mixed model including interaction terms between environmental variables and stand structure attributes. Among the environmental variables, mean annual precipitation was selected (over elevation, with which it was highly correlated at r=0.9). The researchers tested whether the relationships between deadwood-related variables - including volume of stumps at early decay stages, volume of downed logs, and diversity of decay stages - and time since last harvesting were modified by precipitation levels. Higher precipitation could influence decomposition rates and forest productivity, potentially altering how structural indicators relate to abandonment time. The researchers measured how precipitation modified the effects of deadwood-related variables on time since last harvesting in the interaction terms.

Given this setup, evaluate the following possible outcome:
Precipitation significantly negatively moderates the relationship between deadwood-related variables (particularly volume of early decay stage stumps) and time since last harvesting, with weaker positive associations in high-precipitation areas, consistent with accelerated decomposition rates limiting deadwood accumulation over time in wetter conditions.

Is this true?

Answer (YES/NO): NO